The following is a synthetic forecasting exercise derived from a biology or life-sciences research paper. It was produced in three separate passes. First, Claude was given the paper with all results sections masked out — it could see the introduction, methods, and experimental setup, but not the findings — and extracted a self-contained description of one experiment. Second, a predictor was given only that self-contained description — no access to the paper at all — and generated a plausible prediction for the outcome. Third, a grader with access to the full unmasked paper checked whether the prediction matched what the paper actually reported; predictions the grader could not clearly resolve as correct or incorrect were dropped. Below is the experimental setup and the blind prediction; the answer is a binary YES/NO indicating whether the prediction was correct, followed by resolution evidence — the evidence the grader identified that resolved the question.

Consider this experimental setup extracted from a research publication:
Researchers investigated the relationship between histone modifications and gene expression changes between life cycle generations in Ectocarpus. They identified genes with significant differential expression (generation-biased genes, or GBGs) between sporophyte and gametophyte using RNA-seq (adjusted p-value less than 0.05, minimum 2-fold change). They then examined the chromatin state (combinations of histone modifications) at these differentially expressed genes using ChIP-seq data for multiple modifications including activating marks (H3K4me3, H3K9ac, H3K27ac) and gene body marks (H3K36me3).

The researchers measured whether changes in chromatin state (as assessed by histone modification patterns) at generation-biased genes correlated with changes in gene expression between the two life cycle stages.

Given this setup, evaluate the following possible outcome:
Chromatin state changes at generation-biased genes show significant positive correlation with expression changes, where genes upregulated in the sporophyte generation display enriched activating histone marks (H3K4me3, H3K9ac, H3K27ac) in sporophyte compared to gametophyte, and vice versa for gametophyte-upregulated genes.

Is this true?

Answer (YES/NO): NO